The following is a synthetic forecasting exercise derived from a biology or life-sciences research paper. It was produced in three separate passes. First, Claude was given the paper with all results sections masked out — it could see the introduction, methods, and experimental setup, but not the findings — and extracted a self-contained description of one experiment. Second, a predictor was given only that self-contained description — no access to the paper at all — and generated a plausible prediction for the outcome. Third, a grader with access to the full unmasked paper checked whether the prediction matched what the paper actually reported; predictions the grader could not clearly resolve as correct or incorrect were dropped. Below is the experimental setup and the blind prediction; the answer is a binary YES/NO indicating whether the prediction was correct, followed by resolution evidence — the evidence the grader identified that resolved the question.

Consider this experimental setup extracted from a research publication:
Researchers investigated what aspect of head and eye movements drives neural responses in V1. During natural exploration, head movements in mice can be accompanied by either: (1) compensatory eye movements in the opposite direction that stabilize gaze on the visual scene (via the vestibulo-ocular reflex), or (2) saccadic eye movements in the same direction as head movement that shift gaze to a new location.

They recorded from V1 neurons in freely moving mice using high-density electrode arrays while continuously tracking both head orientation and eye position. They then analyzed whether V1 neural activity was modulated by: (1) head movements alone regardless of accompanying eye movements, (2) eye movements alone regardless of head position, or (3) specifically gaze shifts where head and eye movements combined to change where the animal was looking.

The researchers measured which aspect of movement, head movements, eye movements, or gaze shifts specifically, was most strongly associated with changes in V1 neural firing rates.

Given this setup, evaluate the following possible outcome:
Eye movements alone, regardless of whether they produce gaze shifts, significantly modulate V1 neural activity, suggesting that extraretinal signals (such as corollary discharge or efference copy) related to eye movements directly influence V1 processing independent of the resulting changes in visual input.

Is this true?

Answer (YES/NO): NO